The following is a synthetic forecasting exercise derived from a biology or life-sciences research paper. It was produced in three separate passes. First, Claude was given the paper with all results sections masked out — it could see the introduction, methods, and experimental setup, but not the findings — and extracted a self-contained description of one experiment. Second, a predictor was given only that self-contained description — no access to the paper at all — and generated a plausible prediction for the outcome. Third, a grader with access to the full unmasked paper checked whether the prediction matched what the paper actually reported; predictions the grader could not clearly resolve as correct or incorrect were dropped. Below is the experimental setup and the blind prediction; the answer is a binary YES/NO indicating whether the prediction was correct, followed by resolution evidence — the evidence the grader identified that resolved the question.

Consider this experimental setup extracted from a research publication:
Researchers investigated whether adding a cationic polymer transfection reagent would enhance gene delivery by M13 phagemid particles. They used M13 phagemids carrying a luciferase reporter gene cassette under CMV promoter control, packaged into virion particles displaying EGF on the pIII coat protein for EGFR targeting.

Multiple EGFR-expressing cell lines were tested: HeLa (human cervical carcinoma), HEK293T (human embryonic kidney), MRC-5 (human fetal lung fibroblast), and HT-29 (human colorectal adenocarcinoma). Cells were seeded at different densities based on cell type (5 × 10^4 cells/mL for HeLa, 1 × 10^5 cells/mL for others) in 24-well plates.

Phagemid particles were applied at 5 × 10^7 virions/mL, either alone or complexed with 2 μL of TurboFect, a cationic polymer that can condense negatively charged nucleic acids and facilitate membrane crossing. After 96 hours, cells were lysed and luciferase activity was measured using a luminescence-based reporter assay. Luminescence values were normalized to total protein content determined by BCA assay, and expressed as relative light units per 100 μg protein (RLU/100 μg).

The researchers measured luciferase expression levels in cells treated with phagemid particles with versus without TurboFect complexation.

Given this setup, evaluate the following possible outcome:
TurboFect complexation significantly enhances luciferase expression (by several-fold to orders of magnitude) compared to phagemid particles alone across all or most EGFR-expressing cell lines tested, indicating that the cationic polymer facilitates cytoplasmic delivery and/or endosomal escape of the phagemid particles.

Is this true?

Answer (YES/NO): NO